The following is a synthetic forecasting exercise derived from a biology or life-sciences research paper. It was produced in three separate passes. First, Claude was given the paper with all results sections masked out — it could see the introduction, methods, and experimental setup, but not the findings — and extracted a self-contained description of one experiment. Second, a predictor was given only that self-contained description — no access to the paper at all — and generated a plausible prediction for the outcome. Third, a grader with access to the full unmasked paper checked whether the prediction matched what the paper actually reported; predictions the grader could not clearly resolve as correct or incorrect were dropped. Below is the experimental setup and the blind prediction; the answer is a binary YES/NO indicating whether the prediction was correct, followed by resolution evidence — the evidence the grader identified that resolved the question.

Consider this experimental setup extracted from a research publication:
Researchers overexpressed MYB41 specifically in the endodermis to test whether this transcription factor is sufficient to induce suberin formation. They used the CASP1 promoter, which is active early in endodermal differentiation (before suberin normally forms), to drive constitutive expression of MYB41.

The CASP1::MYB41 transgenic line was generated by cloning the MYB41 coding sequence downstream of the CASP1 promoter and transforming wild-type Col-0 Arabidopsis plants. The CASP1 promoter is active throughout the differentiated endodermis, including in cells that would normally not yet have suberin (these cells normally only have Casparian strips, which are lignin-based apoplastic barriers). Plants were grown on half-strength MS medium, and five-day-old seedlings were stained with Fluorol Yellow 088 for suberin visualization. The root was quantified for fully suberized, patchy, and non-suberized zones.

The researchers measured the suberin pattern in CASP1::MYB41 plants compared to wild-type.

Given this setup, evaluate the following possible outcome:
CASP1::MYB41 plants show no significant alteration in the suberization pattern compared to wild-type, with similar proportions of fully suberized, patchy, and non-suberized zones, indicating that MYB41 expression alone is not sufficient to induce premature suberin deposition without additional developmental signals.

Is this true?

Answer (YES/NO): NO